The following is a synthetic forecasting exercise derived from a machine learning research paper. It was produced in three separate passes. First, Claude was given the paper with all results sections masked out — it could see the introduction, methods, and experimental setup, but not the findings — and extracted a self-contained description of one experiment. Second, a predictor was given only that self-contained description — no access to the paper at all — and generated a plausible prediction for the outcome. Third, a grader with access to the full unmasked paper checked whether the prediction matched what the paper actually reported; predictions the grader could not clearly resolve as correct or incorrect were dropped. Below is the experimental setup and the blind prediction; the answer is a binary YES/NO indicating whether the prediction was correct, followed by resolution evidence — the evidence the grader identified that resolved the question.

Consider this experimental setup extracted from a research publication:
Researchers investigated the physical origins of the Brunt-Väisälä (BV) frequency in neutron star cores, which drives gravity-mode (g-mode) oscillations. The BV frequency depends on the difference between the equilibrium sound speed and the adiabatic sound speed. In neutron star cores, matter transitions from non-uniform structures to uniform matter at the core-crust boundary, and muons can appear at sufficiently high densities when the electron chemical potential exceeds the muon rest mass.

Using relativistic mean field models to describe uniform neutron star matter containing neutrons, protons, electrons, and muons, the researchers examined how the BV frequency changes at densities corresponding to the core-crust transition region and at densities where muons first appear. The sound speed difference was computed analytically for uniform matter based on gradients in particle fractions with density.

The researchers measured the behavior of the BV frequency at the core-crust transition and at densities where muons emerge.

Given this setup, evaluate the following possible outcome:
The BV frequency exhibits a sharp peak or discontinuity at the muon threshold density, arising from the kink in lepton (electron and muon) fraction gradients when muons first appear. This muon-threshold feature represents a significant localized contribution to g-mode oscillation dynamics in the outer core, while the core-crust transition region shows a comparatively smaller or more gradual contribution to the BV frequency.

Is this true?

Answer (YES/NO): NO